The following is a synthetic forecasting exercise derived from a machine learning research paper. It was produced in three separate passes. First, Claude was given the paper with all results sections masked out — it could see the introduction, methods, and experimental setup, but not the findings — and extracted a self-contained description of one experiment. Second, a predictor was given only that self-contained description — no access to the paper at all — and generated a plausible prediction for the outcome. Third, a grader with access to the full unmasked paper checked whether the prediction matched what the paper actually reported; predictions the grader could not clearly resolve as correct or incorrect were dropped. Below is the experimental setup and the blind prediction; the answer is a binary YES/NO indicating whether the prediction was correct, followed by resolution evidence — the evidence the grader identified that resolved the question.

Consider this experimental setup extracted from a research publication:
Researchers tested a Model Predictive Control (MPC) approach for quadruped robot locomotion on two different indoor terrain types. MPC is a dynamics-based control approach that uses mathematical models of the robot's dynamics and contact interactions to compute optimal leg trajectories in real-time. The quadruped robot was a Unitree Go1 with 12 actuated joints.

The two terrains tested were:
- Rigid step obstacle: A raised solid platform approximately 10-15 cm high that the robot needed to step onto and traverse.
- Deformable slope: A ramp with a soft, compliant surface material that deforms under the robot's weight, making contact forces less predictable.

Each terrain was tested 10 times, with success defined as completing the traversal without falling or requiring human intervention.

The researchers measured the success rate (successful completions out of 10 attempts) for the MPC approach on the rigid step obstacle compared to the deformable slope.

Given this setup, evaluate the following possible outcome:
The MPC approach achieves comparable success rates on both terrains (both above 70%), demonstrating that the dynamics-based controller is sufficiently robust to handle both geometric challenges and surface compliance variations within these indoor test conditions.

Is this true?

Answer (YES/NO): NO